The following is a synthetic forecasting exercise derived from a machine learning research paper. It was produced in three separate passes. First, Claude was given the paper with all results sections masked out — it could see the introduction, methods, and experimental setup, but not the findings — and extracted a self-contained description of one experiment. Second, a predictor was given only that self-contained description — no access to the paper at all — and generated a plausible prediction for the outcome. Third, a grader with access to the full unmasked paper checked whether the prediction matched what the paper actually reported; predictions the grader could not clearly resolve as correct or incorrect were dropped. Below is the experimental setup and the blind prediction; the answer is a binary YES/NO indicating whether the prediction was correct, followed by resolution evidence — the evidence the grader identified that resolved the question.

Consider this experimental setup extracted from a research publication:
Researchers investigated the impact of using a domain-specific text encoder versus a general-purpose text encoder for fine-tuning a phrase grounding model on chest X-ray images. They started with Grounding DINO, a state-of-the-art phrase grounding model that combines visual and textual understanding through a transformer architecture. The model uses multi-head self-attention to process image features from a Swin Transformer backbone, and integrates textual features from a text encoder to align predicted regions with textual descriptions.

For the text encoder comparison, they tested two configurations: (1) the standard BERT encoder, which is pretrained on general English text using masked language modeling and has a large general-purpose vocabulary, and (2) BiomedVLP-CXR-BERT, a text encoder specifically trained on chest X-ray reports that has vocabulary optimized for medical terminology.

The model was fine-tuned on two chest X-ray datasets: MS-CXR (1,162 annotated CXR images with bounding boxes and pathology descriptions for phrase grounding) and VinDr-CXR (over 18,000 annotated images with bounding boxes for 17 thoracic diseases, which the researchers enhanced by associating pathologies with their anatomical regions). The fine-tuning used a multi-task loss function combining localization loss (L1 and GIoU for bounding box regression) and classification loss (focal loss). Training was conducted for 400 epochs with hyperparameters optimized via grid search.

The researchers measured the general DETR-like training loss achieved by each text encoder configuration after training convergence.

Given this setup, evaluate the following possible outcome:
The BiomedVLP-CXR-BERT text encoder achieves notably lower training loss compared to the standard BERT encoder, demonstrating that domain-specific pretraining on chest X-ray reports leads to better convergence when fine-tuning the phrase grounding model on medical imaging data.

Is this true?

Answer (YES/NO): YES